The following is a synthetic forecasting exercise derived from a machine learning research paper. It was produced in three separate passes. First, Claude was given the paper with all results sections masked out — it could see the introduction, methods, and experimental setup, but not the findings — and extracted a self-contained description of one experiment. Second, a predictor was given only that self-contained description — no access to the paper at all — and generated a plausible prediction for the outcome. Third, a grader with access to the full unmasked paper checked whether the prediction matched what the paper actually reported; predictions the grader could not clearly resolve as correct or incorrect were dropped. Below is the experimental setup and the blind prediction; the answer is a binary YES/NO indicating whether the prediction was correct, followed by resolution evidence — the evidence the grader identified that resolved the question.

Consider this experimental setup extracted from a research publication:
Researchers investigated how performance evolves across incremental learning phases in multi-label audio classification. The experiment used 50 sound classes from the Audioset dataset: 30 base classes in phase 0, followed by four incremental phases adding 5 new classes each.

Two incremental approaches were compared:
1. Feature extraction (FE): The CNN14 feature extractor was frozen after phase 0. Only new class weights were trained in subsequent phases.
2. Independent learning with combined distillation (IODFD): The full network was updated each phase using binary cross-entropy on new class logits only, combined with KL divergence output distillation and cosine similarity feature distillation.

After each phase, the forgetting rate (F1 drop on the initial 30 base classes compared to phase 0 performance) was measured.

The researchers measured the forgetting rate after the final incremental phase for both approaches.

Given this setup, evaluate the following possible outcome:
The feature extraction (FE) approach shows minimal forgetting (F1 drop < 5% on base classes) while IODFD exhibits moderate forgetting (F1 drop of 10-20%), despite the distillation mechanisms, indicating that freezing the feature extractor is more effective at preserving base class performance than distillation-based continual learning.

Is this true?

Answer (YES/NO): NO